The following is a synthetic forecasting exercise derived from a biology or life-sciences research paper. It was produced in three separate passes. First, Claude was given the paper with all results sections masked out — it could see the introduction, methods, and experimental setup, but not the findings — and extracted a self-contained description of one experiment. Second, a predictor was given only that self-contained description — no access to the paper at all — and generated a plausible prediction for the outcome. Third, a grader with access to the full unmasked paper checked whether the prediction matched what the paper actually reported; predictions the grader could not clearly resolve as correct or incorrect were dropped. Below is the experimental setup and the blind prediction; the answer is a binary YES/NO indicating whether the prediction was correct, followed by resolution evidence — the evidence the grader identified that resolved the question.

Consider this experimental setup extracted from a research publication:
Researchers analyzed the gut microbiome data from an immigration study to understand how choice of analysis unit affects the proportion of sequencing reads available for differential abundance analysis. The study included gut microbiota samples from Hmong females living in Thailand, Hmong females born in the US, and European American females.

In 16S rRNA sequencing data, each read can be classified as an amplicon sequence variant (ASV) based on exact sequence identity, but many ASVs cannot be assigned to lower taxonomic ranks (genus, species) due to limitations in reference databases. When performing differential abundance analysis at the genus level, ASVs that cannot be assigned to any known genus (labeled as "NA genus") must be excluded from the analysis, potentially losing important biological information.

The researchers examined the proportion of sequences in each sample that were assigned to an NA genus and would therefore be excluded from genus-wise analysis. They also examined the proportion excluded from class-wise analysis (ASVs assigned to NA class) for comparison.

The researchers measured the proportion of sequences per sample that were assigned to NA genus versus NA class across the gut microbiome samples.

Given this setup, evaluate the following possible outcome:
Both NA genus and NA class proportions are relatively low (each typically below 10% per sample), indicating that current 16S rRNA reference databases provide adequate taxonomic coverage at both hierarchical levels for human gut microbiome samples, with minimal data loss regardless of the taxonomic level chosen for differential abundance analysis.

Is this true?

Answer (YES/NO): NO